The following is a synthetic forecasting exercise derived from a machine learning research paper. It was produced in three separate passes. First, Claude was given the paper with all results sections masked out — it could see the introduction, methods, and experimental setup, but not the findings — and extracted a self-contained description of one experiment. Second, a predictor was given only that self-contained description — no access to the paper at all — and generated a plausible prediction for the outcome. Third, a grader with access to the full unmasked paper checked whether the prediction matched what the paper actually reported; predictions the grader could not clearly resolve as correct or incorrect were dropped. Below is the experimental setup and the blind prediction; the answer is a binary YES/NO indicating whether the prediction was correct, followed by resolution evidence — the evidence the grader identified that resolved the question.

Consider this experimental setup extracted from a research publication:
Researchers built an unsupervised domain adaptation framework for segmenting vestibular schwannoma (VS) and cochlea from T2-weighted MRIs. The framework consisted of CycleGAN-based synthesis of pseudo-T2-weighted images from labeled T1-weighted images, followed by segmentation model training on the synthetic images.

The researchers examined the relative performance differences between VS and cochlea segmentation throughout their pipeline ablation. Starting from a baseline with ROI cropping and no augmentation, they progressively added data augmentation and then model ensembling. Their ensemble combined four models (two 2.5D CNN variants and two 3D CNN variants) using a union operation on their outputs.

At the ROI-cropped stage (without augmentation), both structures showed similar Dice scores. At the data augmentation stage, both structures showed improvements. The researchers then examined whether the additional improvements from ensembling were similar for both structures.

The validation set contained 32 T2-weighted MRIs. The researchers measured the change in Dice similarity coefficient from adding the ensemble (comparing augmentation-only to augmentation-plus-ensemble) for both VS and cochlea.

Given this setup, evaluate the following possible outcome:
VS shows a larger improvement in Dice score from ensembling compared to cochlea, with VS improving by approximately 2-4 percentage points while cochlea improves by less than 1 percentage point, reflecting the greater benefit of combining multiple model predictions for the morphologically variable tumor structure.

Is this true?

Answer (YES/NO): NO